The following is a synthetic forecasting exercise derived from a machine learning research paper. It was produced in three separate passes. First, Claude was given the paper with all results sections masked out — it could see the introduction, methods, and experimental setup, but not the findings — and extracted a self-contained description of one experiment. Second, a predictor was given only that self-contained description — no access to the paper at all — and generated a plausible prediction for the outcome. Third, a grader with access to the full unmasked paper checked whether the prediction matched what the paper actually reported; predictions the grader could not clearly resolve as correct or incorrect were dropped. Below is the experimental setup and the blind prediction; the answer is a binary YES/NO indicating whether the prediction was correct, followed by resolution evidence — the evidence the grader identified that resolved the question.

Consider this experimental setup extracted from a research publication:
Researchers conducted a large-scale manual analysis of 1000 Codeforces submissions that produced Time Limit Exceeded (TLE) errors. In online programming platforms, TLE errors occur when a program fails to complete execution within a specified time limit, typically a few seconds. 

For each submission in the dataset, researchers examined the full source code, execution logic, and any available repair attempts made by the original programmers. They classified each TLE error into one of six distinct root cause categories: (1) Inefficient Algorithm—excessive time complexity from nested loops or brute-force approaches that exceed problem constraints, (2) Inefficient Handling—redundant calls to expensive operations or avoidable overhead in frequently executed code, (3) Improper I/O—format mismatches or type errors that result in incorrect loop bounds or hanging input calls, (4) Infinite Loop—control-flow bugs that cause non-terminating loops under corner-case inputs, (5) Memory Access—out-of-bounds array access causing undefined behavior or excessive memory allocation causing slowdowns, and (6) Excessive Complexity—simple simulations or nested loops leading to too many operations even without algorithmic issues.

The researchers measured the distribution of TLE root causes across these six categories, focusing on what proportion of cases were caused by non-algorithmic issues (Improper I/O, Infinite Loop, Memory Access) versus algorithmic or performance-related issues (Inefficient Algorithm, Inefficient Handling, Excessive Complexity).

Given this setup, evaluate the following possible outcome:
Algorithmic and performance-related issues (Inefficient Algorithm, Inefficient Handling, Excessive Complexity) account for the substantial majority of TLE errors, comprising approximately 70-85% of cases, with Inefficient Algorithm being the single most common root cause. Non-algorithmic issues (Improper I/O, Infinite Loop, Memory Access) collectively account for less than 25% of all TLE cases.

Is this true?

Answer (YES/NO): NO